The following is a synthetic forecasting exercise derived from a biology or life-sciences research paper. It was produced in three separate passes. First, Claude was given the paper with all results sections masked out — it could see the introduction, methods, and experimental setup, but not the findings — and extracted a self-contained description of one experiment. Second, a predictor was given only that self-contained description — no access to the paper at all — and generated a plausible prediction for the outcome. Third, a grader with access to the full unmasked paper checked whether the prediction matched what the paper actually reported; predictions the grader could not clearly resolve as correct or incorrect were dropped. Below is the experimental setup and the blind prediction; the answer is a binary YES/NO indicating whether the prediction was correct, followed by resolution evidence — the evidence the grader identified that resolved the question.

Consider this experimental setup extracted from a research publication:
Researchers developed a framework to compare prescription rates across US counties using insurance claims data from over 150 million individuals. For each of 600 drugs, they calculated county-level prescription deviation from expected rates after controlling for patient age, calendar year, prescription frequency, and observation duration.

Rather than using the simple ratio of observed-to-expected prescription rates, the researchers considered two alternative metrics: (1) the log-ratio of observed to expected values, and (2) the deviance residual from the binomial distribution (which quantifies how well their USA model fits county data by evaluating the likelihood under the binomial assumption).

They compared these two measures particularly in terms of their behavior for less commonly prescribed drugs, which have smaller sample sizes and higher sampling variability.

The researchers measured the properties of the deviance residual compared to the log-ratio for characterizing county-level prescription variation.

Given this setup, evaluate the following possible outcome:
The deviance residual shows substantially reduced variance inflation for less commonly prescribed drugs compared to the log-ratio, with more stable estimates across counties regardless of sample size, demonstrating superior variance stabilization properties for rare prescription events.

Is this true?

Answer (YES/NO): NO